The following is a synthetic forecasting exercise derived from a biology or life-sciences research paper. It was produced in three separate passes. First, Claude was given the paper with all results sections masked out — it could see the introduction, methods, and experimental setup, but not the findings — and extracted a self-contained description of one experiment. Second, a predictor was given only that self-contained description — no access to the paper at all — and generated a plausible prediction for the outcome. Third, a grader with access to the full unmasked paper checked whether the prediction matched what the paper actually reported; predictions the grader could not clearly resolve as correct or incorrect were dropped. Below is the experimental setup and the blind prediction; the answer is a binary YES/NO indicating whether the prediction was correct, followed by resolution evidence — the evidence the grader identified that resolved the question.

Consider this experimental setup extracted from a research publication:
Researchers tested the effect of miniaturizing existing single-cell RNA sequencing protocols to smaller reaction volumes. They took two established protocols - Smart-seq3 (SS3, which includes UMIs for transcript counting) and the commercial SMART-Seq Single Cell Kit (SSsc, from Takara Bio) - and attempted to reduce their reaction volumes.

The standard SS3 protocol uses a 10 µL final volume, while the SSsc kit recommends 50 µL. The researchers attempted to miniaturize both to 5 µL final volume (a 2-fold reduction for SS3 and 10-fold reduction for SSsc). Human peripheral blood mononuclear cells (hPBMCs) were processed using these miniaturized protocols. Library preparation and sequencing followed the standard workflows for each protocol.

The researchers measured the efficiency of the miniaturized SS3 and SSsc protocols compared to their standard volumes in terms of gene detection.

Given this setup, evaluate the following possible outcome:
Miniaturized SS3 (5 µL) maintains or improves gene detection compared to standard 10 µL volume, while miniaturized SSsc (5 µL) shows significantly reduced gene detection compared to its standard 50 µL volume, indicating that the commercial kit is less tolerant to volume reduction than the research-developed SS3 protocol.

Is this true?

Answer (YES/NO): NO